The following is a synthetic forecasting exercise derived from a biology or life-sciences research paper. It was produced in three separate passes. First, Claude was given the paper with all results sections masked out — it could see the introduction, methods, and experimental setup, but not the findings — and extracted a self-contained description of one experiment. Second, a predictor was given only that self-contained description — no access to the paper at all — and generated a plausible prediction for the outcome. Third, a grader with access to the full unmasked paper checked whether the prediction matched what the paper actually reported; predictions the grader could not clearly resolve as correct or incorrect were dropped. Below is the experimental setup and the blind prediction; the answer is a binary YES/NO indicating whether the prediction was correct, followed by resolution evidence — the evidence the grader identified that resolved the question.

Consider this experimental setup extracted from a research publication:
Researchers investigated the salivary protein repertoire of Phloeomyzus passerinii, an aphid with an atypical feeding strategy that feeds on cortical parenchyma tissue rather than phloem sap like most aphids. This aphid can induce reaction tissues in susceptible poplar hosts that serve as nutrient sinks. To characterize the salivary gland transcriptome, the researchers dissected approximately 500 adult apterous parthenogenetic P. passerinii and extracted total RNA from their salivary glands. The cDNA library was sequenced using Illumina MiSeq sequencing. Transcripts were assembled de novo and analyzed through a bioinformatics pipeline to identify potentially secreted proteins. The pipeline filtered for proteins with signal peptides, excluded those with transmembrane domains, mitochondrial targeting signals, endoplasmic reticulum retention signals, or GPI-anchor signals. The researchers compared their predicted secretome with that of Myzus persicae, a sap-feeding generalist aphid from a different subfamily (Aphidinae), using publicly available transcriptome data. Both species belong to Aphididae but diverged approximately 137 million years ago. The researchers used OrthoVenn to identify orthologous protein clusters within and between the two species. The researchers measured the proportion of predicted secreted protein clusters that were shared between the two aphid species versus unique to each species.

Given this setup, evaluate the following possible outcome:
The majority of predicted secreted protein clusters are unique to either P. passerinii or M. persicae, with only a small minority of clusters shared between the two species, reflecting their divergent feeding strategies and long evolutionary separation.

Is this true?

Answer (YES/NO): YES